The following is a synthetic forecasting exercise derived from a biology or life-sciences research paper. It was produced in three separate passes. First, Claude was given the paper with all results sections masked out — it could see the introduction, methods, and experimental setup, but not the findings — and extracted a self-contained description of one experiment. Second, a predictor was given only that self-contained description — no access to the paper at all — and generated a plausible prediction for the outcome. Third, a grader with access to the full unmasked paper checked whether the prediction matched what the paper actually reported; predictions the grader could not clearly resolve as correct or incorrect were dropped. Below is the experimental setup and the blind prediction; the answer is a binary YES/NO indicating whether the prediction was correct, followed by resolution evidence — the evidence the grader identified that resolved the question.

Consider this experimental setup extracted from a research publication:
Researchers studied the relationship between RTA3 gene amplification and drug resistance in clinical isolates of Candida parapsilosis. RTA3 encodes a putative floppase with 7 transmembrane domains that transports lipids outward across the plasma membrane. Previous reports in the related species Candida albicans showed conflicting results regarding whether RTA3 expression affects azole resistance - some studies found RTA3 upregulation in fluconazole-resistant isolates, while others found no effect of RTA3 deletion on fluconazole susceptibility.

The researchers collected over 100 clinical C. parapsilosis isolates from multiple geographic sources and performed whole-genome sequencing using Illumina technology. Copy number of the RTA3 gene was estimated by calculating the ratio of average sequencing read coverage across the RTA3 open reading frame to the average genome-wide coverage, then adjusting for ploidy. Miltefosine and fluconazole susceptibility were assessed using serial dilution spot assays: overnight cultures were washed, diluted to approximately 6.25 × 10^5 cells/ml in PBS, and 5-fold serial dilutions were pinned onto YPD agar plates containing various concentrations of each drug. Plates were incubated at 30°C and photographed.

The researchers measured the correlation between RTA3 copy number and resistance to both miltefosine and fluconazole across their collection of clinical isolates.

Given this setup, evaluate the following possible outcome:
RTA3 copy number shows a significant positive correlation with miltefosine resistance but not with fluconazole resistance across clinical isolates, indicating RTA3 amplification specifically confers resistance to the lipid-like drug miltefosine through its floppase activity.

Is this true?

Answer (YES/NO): YES